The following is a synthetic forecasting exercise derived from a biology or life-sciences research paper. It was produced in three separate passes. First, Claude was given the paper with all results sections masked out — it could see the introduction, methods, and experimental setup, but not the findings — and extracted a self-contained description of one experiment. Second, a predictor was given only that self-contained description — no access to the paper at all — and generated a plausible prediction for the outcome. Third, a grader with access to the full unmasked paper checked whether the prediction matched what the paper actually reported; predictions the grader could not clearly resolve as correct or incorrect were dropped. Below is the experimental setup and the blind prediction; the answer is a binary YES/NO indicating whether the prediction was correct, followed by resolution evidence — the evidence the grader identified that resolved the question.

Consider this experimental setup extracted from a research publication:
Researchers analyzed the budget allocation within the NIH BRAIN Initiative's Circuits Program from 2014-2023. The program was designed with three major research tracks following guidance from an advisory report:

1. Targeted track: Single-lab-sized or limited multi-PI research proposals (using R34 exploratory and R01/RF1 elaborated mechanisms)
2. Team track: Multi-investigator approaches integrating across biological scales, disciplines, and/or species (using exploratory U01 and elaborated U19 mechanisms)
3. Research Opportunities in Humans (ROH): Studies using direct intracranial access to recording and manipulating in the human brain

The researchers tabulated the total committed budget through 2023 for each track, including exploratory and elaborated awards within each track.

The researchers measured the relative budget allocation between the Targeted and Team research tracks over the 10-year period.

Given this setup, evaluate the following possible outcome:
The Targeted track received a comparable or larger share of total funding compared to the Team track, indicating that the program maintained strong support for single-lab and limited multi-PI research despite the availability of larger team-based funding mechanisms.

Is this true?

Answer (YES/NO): YES